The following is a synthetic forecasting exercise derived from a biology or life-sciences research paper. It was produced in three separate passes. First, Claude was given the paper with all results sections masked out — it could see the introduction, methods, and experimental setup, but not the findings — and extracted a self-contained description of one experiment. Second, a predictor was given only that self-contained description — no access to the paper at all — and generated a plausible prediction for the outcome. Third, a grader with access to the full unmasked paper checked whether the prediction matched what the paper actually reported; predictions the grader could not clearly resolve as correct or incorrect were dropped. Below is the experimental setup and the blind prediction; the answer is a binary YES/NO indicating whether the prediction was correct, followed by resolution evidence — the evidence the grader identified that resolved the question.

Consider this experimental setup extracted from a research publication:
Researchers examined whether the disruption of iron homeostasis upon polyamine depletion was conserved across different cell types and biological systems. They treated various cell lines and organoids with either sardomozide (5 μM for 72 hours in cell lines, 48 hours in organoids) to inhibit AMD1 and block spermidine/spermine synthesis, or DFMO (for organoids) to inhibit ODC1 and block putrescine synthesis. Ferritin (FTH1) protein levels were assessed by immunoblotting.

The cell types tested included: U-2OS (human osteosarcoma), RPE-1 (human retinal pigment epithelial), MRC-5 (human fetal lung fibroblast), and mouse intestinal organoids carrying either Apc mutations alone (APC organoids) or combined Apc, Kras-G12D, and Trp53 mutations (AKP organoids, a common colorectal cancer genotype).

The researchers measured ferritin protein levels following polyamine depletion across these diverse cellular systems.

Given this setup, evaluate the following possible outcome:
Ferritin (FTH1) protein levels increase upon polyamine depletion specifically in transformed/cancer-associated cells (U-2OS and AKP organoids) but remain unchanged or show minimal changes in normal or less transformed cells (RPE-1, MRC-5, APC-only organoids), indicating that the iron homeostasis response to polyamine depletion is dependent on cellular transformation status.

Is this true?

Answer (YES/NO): NO